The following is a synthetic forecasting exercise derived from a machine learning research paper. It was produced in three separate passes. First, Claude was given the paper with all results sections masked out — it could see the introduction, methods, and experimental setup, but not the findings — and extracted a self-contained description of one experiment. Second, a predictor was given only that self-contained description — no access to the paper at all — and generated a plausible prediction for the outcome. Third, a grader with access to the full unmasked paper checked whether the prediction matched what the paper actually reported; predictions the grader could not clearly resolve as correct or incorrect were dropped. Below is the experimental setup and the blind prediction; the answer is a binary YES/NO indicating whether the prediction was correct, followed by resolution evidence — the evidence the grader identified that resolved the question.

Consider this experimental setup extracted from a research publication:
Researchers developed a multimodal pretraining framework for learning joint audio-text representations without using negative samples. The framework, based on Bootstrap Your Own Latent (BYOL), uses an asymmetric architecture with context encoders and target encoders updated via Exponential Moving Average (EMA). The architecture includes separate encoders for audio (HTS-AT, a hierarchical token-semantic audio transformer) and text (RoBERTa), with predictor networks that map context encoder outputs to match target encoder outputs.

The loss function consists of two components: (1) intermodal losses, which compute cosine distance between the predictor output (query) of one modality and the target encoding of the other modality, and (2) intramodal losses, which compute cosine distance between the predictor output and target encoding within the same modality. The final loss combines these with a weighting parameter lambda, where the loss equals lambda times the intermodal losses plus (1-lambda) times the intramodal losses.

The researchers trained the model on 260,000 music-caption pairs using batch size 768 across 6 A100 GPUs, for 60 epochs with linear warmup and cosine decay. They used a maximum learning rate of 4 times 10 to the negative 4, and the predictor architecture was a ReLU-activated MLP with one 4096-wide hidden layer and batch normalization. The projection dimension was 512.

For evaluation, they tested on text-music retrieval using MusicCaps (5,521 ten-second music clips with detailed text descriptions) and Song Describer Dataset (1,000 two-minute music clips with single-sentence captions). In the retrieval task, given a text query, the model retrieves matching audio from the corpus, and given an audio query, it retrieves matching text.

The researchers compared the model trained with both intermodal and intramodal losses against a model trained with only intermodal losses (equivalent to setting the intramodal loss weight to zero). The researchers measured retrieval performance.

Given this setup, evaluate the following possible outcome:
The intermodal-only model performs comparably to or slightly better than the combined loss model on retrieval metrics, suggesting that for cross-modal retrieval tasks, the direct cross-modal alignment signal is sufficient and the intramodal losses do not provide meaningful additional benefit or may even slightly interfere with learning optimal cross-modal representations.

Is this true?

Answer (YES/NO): NO